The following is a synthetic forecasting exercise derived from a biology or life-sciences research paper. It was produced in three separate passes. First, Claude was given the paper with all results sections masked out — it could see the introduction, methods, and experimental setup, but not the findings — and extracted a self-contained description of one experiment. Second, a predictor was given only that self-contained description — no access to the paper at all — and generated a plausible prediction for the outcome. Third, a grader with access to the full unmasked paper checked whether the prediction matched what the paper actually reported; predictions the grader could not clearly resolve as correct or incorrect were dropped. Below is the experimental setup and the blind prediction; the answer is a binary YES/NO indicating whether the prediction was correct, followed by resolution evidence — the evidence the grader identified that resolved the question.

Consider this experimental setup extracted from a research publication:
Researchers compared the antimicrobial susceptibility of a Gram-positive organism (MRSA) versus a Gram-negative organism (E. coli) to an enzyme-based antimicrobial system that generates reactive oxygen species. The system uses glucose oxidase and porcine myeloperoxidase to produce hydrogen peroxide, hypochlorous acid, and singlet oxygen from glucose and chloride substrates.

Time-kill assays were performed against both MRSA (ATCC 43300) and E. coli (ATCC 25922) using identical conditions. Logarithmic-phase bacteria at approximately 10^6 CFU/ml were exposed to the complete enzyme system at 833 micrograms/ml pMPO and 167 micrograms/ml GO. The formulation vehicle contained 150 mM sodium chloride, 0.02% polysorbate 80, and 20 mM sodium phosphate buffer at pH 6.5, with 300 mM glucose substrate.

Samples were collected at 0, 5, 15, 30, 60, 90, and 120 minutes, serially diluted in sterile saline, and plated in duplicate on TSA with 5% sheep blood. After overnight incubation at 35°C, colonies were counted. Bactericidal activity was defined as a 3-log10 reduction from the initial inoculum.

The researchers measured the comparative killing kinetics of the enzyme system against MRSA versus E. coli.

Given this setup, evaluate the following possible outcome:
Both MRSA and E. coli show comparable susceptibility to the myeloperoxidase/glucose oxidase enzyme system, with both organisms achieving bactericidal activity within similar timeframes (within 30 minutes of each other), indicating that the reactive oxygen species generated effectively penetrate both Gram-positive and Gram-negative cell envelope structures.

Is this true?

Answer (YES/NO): NO